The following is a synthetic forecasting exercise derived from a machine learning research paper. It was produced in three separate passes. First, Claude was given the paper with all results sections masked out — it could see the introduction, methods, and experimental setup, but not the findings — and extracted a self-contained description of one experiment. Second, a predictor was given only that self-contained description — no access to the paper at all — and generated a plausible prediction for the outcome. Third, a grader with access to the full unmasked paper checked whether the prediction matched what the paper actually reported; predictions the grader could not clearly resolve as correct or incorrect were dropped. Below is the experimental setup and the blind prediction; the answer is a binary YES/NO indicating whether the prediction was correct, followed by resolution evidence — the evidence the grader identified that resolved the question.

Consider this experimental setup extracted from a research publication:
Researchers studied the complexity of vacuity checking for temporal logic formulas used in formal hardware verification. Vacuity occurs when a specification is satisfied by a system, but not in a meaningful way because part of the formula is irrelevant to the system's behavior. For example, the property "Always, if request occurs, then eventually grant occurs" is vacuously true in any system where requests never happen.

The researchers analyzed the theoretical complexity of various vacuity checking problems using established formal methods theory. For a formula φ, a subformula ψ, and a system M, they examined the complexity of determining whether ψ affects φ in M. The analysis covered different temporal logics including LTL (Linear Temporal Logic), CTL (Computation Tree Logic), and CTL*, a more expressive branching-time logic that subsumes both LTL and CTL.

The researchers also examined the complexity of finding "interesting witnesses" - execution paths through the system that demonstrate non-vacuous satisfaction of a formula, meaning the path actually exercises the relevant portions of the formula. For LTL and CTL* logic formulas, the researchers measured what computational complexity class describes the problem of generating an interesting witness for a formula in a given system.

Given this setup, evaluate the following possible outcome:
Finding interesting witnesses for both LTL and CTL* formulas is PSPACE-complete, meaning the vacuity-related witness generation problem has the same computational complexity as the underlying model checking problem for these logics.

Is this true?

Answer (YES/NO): YES